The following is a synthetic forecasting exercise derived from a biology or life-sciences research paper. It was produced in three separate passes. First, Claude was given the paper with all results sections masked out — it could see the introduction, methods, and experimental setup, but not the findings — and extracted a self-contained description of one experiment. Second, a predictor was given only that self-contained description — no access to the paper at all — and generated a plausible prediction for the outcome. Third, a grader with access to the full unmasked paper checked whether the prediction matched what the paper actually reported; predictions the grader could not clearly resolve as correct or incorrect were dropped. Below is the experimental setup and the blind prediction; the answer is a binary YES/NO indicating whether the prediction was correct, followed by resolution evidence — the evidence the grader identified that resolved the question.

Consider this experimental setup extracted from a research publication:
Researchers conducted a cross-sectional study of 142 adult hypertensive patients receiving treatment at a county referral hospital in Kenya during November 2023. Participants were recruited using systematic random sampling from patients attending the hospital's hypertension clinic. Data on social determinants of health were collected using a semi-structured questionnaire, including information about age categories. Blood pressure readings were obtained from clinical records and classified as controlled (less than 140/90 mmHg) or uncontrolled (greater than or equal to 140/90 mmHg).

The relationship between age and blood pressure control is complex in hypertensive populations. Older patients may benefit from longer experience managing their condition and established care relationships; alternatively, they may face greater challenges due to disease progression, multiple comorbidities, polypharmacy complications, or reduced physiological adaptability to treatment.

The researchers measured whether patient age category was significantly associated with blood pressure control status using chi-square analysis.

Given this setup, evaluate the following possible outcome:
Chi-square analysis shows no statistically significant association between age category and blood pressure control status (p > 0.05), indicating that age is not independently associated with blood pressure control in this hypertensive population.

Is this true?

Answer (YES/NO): NO